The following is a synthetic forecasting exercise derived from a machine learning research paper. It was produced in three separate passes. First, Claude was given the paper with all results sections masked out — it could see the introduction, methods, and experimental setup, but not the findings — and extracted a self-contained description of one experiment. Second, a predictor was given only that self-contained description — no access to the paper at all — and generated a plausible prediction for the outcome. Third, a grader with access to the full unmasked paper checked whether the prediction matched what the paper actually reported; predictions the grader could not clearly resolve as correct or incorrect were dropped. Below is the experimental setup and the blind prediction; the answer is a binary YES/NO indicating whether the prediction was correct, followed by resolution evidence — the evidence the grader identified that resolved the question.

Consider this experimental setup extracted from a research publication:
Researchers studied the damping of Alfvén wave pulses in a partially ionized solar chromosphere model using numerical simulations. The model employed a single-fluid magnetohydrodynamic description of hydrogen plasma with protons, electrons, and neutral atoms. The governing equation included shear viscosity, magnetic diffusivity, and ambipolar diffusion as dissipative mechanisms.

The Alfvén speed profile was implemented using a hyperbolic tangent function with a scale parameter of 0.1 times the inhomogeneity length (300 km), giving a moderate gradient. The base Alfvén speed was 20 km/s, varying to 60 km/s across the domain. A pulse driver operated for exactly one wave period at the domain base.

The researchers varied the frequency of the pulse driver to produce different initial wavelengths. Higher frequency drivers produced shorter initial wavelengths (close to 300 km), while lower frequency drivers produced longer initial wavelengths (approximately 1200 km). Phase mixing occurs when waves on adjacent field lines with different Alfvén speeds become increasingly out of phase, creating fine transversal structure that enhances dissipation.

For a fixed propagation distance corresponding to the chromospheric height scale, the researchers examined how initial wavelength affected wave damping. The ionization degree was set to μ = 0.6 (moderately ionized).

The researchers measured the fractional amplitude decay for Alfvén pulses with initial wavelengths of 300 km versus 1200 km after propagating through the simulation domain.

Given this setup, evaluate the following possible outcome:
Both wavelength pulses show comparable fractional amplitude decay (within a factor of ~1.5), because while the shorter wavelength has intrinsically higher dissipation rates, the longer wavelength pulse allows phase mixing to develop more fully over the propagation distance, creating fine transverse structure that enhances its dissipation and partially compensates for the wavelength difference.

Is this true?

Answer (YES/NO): NO